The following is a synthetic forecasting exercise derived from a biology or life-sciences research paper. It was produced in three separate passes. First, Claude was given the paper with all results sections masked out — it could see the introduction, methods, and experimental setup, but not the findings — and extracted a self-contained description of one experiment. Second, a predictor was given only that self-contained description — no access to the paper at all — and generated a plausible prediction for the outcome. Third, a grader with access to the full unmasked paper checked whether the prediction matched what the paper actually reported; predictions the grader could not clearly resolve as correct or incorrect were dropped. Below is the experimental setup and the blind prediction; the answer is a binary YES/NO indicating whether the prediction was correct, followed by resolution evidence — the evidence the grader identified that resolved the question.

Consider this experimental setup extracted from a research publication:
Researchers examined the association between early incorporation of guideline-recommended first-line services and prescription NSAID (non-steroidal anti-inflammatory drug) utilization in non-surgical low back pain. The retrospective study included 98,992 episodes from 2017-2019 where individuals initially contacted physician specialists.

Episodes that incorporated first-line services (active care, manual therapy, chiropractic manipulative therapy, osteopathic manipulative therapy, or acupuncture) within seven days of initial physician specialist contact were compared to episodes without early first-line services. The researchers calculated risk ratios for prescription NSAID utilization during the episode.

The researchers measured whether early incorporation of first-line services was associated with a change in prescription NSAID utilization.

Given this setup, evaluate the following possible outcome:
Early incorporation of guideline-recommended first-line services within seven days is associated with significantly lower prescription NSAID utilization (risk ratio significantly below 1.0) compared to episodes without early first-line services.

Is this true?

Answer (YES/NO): NO